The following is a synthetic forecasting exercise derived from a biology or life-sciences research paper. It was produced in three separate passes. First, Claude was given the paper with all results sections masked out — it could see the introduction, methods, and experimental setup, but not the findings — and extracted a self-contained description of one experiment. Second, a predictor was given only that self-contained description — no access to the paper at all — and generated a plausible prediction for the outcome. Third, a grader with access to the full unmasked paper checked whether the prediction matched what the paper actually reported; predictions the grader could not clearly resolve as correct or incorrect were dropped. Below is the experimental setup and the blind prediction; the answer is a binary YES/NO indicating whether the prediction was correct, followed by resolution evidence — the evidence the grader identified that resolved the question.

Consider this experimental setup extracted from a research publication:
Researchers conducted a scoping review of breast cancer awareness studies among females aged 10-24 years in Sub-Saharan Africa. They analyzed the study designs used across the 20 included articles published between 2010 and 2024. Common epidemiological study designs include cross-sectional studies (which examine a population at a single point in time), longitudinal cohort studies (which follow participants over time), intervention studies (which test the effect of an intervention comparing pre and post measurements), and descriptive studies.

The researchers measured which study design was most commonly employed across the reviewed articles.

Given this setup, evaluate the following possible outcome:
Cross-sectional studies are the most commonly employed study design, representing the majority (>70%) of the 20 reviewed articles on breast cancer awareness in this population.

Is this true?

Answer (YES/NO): YES